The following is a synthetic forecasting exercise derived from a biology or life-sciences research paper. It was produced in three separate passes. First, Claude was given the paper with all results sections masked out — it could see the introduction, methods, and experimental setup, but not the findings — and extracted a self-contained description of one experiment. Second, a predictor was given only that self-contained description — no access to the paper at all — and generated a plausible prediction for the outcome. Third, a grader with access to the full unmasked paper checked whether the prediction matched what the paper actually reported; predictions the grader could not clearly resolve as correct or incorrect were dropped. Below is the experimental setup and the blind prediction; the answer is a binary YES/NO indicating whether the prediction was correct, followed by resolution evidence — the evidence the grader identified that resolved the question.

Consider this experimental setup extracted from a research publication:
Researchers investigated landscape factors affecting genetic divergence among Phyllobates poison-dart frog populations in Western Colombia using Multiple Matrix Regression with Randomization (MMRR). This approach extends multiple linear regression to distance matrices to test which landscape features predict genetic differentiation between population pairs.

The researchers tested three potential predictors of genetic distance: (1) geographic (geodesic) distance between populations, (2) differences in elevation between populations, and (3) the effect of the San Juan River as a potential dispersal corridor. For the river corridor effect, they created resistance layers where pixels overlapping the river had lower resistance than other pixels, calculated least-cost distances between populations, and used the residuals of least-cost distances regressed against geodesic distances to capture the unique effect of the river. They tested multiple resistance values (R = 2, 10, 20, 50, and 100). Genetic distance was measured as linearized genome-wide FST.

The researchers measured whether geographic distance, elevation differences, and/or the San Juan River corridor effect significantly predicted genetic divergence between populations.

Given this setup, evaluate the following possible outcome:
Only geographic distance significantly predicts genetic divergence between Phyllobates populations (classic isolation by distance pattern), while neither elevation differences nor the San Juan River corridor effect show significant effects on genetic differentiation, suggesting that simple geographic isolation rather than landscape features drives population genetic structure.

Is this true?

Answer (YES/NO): NO